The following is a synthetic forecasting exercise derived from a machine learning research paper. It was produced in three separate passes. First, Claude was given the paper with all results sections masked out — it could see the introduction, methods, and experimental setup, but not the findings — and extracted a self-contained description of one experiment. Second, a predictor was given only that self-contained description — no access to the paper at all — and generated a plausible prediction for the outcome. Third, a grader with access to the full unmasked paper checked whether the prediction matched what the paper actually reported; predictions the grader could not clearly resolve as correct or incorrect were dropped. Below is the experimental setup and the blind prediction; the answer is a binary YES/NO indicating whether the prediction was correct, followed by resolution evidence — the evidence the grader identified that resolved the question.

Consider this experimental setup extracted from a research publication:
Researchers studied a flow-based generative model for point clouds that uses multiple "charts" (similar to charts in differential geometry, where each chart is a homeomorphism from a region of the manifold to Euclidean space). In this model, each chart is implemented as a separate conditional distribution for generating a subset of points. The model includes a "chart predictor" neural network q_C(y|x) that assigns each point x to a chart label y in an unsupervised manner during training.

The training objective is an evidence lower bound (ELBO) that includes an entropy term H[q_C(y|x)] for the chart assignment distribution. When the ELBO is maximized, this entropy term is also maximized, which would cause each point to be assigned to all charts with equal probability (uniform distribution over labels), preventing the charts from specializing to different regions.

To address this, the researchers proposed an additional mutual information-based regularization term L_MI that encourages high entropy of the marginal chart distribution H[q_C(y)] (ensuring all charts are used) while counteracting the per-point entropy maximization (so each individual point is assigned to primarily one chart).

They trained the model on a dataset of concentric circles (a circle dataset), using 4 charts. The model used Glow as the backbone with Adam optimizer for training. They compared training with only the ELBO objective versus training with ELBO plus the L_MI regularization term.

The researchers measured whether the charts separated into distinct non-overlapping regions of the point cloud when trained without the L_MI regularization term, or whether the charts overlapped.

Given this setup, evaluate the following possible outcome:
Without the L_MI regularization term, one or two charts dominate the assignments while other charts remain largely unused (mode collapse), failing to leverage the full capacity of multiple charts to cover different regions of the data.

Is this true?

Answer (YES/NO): NO